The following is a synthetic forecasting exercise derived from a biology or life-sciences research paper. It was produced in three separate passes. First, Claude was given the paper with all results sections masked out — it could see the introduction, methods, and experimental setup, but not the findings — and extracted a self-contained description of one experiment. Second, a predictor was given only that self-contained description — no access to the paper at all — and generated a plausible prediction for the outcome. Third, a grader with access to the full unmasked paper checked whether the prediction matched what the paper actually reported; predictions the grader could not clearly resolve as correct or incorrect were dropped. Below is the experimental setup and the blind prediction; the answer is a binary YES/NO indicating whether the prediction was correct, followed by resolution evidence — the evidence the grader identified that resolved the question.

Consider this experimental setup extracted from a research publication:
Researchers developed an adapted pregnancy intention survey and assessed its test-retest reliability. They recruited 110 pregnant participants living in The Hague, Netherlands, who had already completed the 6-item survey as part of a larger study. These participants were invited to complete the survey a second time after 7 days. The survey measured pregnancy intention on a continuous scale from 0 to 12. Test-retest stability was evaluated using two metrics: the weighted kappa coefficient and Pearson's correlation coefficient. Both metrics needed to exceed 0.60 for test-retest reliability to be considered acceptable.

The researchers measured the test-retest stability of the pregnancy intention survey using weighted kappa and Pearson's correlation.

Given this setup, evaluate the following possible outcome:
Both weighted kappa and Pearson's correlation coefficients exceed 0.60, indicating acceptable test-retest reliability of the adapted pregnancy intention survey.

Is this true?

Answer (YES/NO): NO